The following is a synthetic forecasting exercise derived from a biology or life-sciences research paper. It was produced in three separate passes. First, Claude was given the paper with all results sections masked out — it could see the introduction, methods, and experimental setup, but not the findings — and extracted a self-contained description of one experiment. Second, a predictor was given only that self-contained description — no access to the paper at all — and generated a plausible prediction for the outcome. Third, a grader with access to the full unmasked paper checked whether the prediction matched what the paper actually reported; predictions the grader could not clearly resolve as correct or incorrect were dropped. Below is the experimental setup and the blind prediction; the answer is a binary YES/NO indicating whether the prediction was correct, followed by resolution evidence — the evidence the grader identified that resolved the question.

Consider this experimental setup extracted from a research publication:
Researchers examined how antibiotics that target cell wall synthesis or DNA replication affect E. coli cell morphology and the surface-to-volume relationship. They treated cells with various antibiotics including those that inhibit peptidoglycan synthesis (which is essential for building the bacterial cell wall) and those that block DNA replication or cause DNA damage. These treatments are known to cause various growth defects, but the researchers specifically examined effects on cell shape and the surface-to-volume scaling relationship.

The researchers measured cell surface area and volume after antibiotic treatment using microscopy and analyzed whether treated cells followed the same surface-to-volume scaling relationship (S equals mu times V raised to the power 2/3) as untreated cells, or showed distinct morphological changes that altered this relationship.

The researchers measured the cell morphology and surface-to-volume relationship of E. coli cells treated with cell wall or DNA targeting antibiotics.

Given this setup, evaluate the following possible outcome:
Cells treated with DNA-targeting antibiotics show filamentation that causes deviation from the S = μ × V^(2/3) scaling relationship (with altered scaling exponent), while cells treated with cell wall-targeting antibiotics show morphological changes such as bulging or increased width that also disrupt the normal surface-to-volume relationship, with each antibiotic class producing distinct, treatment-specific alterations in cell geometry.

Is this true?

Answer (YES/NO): NO